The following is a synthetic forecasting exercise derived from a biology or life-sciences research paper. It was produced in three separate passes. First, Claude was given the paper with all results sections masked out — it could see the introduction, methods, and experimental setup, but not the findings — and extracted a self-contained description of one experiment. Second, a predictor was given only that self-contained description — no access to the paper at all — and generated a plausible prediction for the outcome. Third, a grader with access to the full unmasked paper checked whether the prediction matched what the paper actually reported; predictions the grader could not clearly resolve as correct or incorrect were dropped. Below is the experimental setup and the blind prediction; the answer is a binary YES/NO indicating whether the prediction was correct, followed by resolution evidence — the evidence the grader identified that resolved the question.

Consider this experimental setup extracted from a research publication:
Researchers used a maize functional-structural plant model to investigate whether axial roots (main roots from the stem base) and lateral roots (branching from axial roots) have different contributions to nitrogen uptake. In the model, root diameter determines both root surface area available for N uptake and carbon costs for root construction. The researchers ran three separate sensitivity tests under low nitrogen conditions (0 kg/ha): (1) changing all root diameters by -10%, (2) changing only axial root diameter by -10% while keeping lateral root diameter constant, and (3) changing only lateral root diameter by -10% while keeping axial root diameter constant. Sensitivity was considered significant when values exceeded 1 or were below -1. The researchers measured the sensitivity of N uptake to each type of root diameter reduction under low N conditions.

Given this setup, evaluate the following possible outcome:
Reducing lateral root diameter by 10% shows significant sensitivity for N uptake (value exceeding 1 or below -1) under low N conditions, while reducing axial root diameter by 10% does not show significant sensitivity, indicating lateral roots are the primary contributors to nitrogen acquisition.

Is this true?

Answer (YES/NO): NO